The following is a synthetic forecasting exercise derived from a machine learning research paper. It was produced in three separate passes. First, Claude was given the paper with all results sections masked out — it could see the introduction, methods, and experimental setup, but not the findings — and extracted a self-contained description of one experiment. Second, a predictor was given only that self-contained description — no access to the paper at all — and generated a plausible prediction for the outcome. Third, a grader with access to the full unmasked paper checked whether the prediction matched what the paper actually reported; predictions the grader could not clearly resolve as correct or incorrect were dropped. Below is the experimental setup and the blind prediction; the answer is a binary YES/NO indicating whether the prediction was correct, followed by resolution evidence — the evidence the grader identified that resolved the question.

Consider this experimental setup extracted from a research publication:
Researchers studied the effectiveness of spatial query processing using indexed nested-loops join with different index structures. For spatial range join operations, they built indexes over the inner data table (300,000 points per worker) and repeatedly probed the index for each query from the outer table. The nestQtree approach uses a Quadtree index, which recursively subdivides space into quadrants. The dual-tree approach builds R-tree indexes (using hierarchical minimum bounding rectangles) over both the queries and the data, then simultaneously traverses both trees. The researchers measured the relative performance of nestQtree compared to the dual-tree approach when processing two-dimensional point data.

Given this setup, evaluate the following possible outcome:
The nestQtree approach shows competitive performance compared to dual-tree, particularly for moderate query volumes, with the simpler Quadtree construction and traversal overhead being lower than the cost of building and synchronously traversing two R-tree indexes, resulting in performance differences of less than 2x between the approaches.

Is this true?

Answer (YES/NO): NO